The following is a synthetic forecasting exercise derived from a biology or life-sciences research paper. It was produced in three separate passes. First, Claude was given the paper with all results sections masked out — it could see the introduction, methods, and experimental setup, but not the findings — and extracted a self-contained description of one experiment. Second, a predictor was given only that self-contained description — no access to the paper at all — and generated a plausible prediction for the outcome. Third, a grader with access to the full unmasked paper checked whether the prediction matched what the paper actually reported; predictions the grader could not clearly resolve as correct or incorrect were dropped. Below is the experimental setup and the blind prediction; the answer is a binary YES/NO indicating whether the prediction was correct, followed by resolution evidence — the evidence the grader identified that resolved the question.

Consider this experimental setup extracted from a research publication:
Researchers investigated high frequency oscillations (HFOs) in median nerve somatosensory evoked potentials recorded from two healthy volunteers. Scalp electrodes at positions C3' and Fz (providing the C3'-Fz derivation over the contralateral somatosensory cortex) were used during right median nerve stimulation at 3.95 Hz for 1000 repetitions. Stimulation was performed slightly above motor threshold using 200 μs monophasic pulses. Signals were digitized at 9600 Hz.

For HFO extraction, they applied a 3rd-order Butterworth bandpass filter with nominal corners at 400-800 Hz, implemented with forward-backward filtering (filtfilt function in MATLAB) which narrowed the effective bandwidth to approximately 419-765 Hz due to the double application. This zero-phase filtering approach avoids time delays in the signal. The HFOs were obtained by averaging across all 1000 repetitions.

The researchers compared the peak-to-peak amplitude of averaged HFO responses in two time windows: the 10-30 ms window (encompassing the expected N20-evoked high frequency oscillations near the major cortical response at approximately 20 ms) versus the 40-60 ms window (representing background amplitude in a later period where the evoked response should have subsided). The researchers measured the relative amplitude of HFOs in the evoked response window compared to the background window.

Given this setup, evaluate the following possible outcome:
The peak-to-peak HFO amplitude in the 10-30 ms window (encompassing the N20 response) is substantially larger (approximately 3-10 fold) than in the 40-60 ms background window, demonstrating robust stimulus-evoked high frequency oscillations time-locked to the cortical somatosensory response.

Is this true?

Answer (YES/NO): YES